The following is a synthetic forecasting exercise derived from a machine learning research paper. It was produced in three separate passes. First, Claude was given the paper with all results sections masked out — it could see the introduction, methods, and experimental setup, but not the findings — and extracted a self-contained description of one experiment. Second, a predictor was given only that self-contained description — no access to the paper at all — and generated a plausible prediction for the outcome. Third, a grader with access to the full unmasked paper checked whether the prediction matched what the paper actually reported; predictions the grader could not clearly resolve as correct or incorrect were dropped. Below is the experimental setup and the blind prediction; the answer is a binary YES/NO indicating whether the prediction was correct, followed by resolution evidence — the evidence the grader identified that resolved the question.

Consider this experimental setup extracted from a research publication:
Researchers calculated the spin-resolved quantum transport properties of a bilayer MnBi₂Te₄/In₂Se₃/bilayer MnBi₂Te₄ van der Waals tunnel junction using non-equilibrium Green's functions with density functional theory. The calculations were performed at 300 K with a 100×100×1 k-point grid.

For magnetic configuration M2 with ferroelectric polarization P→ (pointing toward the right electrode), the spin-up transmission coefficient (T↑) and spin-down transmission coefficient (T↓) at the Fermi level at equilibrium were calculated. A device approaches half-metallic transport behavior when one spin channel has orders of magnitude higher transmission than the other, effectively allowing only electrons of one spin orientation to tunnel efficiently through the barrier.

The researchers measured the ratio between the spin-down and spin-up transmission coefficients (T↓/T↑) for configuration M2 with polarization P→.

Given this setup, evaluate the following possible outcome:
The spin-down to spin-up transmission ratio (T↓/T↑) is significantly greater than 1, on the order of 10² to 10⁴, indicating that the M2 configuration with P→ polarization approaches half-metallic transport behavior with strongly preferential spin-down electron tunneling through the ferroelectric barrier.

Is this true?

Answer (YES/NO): YES